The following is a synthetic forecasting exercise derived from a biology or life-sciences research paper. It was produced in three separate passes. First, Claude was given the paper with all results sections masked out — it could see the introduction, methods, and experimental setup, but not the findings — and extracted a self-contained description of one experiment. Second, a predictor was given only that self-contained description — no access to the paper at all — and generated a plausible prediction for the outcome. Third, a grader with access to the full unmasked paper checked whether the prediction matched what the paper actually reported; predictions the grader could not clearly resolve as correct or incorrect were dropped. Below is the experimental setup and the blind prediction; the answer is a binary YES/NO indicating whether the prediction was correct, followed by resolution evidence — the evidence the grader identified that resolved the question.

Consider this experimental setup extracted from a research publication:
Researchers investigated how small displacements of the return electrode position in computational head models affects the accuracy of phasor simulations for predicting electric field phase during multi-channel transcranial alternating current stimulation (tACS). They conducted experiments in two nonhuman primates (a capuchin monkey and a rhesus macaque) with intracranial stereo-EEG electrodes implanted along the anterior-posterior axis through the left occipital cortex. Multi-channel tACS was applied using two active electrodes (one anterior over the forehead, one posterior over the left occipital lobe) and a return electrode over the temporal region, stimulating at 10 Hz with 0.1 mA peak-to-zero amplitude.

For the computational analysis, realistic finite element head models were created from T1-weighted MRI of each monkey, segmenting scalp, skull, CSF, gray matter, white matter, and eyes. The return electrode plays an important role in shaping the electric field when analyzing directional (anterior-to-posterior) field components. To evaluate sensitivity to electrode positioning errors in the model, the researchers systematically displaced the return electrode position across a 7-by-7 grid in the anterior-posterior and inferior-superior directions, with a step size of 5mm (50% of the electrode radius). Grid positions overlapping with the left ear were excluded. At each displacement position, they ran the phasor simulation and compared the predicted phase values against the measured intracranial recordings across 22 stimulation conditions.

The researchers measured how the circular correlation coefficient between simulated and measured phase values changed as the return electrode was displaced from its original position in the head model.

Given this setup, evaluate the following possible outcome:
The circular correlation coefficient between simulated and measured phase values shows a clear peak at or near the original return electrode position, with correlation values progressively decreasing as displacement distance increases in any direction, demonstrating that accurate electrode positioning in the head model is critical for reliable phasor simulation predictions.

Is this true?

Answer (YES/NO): NO